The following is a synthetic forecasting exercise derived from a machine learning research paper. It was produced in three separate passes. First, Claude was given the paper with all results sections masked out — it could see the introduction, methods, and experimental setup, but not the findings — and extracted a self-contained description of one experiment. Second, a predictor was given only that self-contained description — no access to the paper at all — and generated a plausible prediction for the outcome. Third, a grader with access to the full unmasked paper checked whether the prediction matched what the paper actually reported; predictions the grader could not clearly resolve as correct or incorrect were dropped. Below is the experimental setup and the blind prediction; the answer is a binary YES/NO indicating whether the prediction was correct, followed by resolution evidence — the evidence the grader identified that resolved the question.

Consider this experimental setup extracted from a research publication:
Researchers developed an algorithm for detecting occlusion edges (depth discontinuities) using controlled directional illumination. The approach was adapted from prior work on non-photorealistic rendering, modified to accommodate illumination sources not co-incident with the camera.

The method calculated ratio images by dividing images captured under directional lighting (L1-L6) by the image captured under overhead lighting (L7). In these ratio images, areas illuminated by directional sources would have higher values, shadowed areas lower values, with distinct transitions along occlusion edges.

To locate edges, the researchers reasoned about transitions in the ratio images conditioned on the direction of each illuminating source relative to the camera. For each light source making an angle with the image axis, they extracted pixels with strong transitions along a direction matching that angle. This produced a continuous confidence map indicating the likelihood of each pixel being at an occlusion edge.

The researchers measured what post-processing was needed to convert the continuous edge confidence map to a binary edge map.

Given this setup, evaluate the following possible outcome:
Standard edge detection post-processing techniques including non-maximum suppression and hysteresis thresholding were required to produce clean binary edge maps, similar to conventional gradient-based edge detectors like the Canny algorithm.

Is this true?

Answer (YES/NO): NO